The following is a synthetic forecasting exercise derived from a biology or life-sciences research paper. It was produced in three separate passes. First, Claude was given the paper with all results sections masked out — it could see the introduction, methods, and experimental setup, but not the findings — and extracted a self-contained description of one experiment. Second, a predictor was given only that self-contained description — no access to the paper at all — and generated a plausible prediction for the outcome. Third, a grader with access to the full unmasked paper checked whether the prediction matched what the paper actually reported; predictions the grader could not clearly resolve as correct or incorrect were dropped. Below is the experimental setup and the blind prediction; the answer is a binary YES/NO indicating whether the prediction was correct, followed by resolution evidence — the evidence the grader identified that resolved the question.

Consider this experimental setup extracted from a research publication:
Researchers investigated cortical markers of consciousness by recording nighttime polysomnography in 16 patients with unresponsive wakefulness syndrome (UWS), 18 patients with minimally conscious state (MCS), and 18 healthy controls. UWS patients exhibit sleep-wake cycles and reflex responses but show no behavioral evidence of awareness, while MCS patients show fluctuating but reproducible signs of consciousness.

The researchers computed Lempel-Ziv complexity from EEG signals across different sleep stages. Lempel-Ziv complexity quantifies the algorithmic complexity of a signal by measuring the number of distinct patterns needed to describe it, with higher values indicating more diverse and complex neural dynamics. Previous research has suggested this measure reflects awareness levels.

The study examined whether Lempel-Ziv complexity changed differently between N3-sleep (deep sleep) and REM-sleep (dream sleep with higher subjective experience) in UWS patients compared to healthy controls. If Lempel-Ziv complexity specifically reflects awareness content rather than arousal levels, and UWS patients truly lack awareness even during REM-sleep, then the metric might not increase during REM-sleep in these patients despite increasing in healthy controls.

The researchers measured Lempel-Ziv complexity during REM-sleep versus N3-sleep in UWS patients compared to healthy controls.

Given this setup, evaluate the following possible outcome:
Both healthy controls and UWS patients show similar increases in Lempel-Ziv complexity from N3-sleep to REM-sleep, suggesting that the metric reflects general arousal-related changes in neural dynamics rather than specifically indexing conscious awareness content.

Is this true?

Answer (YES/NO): NO